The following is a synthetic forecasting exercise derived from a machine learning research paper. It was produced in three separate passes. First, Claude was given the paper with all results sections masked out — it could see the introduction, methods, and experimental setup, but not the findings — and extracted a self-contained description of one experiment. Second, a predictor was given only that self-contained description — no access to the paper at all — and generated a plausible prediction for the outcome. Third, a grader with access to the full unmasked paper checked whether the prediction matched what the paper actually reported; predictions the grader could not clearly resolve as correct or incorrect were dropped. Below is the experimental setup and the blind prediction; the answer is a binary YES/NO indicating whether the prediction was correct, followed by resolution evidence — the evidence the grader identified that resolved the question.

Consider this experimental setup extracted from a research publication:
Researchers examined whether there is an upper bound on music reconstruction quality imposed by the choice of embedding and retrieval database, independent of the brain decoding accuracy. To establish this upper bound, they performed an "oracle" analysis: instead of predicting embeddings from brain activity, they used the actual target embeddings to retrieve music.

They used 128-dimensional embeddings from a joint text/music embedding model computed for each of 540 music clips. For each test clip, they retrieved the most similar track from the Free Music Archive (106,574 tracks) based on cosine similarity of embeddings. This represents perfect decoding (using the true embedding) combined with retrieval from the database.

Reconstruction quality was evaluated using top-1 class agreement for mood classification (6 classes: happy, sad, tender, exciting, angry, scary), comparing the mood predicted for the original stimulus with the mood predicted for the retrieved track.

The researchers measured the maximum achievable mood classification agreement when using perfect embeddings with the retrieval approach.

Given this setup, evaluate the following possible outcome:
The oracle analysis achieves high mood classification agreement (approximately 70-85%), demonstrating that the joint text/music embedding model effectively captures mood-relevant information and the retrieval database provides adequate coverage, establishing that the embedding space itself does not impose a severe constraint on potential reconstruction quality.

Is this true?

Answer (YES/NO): YES